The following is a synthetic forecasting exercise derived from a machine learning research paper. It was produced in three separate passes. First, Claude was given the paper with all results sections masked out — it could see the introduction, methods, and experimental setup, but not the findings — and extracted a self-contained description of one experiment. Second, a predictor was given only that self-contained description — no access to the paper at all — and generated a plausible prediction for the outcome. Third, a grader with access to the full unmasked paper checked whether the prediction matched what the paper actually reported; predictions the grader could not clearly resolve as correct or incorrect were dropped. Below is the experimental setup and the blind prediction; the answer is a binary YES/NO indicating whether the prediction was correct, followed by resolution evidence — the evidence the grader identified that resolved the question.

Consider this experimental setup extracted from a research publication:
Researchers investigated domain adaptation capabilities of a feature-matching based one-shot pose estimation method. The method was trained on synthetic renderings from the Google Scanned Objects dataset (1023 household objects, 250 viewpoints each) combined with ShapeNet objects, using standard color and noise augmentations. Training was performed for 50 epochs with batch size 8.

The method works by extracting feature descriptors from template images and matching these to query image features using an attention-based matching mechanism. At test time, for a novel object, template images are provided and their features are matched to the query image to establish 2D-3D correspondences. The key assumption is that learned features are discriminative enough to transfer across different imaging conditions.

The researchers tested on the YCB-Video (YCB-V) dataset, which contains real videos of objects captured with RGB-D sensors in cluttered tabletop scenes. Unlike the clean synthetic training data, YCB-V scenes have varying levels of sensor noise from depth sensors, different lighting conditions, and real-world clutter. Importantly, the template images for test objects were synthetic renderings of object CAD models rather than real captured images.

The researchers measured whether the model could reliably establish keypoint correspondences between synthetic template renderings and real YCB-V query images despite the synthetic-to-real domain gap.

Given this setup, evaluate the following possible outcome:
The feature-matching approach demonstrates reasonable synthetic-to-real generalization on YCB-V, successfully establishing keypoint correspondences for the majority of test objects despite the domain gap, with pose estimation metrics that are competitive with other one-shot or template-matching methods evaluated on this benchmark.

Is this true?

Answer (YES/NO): NO